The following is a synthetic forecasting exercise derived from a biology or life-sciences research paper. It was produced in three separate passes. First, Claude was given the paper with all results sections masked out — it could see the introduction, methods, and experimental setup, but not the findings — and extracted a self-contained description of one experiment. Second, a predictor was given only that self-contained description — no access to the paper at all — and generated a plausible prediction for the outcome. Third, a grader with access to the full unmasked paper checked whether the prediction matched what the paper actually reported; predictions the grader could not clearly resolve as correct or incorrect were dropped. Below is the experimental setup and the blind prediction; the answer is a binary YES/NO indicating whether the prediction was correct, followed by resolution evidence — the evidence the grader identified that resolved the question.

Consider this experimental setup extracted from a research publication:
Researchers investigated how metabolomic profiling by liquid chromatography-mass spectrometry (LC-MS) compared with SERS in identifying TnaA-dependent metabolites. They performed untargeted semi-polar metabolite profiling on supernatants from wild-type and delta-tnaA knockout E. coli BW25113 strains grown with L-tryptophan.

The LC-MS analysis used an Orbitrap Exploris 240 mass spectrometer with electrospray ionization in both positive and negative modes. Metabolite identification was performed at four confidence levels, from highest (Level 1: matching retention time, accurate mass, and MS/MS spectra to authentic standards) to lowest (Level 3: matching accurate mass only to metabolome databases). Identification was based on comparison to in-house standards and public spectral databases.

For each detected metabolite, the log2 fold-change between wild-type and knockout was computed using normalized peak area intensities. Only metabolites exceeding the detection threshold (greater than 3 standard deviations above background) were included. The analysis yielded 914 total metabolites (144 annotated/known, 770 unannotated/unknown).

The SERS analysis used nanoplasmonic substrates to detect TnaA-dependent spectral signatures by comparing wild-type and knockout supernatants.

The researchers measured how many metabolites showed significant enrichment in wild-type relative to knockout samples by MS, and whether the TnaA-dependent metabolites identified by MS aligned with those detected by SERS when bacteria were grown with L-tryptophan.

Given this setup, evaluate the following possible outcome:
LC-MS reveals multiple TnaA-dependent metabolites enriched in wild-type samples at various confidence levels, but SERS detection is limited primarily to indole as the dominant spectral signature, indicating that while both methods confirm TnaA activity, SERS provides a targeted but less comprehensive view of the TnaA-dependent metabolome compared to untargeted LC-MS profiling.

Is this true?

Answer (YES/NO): NO